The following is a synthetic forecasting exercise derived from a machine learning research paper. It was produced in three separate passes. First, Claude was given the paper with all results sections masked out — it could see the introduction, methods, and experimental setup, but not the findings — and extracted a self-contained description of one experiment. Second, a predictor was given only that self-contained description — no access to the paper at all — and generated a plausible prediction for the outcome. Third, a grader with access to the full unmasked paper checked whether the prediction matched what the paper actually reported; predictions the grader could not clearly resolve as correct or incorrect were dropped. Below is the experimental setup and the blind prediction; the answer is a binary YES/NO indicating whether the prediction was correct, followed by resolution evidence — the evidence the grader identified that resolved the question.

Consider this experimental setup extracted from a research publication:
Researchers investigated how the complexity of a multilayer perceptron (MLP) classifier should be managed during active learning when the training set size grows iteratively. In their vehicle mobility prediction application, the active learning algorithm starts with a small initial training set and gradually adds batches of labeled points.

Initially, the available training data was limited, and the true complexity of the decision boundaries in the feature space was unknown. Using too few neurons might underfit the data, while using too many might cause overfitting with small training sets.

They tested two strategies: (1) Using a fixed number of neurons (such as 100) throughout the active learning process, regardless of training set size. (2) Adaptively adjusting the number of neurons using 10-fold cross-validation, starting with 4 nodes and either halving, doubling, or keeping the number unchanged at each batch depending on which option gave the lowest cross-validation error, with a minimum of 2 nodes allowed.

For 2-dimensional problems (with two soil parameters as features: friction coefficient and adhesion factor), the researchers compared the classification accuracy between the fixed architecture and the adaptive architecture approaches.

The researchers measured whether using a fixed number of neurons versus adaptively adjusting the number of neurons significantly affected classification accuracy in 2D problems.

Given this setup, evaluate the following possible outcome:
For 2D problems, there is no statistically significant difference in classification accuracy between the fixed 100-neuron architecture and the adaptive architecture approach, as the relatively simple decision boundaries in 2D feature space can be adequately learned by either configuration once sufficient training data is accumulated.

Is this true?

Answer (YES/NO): YES